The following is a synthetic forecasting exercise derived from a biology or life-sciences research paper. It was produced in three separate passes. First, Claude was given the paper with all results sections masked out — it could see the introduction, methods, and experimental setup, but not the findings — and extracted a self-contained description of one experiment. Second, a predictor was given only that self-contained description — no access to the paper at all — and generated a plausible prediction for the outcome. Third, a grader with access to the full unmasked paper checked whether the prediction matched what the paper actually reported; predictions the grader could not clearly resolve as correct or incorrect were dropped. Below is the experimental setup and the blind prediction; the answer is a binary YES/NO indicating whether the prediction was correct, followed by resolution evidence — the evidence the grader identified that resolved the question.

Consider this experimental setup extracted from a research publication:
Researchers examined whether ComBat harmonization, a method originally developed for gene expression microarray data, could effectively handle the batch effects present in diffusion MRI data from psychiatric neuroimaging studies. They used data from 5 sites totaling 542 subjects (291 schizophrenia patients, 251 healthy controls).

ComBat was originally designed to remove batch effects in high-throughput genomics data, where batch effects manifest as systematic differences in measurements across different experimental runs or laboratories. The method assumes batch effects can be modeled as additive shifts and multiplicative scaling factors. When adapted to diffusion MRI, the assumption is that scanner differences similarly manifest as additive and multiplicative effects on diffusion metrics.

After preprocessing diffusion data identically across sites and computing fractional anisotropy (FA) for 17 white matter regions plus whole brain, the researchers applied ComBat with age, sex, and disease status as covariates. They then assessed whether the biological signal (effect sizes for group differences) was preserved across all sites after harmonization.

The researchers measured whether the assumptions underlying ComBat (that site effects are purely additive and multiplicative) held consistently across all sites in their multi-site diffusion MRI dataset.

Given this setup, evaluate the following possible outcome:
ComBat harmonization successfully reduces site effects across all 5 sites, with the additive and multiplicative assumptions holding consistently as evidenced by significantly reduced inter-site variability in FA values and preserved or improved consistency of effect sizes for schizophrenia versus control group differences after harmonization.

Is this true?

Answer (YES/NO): NO